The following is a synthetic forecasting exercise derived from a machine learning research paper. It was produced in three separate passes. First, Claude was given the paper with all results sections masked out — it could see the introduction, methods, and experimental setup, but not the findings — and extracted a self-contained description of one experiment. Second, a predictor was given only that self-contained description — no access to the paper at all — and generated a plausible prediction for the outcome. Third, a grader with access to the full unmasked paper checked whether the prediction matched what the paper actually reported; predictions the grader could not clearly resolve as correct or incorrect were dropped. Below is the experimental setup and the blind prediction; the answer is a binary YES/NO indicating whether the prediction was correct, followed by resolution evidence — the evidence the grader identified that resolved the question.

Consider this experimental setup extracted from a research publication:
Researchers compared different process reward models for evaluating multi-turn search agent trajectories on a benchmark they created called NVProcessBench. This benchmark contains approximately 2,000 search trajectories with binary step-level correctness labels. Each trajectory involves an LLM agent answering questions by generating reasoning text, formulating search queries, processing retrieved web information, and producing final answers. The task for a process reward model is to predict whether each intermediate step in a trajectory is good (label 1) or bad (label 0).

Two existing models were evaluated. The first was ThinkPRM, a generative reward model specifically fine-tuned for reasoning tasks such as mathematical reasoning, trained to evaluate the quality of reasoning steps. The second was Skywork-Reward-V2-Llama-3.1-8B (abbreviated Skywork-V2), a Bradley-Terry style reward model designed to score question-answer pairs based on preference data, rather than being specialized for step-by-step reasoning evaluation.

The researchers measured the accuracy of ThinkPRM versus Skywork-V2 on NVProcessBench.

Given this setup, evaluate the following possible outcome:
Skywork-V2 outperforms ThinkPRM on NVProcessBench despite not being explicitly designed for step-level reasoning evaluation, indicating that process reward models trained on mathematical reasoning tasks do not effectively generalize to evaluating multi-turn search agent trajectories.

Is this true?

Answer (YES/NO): YES